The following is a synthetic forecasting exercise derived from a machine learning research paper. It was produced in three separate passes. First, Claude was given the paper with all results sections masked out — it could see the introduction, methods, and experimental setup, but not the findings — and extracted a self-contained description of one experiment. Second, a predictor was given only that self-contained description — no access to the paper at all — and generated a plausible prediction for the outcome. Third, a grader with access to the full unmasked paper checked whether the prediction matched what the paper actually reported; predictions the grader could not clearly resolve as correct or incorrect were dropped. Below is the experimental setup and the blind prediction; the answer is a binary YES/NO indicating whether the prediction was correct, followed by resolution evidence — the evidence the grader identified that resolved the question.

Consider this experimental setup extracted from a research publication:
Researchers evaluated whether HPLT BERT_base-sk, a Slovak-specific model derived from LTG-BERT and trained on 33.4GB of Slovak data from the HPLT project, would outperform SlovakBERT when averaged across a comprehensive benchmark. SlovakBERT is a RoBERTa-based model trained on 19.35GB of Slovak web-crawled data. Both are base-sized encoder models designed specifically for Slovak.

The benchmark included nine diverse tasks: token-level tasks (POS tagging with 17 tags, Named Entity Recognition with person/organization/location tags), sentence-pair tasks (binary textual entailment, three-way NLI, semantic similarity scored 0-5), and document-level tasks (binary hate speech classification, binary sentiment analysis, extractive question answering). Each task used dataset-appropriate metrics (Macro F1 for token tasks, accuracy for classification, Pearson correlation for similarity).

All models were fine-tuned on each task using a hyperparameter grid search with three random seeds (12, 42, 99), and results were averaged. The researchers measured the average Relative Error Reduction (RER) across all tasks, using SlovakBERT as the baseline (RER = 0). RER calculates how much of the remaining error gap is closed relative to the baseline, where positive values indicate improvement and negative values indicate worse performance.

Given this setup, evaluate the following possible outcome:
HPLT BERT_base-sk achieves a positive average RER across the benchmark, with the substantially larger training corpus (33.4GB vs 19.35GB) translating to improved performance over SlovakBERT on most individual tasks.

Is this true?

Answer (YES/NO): NO